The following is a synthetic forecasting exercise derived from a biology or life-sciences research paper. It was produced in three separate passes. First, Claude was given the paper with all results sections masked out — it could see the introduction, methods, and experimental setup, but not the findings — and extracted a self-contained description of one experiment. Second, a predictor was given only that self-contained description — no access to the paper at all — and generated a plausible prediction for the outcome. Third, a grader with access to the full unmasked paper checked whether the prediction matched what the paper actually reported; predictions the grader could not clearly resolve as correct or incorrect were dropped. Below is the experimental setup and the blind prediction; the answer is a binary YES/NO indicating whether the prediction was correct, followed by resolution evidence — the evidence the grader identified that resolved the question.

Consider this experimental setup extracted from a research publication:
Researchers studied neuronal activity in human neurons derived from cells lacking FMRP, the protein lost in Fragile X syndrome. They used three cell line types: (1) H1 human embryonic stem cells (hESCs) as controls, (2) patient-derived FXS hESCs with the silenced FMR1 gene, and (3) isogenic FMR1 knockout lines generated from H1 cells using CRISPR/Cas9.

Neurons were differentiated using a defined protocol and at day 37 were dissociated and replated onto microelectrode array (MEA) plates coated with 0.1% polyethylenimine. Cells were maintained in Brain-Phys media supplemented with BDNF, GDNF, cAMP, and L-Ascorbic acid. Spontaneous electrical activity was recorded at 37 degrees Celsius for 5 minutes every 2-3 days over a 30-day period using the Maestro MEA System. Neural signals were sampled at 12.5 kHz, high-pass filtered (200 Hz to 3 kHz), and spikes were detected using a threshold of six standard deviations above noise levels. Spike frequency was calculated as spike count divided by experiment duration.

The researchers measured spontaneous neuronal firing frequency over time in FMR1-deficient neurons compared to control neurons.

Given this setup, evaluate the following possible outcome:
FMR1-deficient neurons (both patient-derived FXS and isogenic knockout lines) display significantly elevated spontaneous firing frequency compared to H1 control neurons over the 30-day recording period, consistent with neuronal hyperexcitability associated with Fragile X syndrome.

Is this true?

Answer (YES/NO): NO